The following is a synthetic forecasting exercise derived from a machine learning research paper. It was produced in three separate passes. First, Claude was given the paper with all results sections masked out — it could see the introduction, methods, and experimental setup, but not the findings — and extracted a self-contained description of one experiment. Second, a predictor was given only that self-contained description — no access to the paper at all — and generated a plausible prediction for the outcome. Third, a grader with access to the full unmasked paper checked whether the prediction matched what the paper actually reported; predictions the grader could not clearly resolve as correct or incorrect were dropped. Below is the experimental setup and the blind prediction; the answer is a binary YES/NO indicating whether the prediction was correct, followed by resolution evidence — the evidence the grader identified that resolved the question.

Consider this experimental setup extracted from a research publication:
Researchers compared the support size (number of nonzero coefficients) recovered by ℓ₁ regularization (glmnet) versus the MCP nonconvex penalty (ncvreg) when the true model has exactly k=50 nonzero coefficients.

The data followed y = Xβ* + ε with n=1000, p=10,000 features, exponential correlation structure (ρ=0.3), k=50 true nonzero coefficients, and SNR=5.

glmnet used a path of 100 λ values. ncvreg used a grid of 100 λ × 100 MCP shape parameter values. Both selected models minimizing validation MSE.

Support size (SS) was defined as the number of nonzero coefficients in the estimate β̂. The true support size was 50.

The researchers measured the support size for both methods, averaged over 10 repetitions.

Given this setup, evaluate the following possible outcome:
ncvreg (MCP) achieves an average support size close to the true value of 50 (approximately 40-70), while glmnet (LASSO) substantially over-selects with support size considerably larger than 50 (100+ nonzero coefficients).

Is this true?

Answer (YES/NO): YES